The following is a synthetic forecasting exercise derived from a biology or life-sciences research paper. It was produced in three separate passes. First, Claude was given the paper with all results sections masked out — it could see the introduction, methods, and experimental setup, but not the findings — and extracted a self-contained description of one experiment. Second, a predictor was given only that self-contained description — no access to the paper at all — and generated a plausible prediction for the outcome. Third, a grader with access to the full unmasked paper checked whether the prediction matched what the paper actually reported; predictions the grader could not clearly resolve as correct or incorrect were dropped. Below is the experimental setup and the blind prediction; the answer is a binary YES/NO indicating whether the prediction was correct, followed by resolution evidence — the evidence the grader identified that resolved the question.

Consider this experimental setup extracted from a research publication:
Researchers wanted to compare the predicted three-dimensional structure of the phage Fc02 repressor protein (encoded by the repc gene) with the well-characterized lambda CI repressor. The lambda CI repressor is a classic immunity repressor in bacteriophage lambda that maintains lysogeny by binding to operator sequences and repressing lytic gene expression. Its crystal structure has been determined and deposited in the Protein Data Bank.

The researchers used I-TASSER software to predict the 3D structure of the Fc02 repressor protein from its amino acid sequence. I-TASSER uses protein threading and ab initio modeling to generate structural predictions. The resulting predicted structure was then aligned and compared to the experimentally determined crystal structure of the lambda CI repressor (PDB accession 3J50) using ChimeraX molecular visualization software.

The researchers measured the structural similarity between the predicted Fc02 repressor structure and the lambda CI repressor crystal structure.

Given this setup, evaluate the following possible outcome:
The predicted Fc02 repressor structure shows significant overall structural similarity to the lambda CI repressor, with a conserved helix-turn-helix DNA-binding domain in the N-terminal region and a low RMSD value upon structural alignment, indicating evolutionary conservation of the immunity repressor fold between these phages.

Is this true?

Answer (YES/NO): NO